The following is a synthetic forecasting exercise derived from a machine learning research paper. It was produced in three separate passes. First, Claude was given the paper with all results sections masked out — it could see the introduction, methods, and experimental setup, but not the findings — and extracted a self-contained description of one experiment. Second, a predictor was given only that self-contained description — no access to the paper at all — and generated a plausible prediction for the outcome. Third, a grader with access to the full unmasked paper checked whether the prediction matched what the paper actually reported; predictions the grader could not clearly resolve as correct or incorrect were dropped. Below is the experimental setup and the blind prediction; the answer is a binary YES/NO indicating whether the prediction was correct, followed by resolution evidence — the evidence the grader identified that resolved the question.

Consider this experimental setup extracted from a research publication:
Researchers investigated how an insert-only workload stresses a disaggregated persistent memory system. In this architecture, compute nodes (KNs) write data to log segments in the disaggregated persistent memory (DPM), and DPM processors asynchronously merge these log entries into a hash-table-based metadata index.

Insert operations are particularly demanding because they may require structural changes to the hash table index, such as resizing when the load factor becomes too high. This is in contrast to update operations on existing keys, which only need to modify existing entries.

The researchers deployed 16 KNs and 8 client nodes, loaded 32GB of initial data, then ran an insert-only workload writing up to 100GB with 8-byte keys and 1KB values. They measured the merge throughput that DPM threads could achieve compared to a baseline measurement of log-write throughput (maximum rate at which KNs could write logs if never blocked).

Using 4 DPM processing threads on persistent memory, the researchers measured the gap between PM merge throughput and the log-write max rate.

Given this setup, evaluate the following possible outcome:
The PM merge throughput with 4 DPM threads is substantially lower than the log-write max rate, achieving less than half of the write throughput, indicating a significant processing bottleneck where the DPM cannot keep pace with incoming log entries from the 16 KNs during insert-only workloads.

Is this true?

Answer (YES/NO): NO